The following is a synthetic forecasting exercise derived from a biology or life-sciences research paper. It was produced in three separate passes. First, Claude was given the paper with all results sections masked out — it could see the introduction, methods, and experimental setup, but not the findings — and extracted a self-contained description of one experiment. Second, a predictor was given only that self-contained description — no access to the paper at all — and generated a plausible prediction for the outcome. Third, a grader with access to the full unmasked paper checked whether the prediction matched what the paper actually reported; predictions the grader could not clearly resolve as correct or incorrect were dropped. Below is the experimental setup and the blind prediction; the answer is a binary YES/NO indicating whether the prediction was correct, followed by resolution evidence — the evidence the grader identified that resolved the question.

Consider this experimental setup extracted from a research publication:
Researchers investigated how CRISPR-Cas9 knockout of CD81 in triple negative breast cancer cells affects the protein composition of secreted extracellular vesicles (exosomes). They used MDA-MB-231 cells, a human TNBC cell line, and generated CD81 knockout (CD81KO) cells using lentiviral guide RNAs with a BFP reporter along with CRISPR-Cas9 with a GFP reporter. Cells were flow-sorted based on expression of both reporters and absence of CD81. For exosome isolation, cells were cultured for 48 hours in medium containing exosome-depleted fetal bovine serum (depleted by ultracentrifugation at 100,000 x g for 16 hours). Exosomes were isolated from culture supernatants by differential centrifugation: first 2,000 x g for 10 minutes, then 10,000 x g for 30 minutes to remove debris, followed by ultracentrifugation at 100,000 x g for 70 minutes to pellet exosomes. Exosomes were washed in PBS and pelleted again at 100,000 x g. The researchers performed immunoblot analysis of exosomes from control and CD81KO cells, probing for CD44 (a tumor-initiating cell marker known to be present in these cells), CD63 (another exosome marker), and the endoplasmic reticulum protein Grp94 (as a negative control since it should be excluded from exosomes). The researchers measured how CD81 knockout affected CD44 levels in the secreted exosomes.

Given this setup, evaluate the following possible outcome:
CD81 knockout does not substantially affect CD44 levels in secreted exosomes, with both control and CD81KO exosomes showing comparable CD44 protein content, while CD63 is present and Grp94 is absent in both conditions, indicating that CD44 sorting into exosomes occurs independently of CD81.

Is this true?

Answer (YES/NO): NO